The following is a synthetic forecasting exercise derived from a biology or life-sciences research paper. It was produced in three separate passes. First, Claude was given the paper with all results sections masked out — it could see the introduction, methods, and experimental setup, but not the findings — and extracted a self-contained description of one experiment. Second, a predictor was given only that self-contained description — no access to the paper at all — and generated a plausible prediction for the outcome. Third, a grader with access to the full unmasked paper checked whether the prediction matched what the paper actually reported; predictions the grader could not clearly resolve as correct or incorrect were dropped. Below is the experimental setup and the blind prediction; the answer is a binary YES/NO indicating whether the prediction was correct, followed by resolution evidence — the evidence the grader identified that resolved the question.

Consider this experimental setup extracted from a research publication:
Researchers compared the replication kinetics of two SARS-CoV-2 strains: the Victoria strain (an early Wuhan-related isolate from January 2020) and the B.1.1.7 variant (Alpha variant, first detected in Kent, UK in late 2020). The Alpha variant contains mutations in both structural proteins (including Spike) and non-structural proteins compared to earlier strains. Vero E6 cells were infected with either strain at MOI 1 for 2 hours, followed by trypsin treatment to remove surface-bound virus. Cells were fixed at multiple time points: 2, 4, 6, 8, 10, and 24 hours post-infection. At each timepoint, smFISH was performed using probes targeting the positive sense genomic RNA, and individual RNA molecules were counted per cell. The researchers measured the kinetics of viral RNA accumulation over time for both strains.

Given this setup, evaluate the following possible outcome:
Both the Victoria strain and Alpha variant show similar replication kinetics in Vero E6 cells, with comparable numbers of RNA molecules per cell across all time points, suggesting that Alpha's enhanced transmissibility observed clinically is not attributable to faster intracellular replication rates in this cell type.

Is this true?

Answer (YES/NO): NO